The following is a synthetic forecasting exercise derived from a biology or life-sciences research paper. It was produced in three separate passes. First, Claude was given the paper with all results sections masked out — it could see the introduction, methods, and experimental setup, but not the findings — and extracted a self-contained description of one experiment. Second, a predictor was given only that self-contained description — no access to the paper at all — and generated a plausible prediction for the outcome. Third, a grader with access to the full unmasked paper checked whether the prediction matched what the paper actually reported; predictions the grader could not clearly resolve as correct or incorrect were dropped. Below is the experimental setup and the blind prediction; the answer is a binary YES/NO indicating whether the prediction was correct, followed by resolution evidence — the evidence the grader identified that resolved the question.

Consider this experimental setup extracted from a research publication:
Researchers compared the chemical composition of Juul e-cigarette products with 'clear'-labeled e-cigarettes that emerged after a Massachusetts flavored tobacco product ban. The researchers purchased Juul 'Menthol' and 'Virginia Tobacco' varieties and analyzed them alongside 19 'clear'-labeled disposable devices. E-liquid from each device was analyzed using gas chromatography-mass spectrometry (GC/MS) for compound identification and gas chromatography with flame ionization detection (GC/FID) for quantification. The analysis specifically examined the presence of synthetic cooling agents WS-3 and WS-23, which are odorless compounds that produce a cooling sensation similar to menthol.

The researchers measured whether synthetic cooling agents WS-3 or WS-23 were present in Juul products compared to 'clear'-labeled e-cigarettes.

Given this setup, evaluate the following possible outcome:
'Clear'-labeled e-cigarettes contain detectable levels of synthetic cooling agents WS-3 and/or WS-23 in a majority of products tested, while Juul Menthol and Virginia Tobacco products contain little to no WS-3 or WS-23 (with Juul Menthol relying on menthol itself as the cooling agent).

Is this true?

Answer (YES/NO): YES